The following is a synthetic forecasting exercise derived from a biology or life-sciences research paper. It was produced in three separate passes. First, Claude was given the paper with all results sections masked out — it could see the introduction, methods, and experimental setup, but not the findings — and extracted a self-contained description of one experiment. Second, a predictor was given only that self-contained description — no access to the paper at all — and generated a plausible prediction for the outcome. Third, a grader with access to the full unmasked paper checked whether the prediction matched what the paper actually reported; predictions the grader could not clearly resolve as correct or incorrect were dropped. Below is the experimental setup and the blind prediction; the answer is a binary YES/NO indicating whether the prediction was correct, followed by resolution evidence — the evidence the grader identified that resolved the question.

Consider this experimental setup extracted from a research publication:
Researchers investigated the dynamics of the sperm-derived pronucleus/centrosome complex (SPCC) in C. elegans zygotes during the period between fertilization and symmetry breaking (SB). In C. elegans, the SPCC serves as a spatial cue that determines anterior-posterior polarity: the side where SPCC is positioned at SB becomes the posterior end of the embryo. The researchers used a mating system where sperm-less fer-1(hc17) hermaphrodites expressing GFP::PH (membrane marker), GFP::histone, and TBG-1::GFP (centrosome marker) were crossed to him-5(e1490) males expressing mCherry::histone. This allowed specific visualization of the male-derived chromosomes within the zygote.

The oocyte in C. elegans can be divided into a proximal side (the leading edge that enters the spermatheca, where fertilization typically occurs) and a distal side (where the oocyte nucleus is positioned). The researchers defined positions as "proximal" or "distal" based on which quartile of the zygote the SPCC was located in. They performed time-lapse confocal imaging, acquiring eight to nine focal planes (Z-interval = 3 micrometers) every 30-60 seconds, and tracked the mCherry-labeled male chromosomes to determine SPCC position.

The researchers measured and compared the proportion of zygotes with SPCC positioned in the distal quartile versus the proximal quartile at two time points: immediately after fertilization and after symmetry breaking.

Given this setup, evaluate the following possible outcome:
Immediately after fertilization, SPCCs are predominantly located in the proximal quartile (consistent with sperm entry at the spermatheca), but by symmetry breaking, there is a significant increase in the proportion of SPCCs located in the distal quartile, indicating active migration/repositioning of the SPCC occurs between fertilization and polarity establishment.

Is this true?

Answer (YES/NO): YES